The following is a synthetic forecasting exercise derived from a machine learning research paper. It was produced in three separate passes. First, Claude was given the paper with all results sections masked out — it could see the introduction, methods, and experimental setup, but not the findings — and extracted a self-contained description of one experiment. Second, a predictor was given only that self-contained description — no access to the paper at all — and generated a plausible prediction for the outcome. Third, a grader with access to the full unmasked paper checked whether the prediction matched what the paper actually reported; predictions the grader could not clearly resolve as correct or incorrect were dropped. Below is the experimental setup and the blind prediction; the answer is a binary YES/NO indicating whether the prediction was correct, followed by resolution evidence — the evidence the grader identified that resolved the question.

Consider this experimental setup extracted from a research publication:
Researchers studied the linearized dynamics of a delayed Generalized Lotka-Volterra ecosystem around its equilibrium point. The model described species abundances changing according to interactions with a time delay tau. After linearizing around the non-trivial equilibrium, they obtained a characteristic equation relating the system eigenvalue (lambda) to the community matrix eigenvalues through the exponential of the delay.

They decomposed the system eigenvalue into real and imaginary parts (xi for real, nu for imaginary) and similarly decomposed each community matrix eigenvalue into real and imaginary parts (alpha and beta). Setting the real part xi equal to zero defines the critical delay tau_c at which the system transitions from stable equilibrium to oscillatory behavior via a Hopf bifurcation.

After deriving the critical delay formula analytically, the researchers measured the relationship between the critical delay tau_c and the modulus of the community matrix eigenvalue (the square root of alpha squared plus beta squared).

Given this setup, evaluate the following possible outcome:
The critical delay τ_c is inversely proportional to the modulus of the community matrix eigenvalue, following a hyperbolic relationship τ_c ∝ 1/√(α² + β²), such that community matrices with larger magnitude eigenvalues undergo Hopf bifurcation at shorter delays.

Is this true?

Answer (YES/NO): NO